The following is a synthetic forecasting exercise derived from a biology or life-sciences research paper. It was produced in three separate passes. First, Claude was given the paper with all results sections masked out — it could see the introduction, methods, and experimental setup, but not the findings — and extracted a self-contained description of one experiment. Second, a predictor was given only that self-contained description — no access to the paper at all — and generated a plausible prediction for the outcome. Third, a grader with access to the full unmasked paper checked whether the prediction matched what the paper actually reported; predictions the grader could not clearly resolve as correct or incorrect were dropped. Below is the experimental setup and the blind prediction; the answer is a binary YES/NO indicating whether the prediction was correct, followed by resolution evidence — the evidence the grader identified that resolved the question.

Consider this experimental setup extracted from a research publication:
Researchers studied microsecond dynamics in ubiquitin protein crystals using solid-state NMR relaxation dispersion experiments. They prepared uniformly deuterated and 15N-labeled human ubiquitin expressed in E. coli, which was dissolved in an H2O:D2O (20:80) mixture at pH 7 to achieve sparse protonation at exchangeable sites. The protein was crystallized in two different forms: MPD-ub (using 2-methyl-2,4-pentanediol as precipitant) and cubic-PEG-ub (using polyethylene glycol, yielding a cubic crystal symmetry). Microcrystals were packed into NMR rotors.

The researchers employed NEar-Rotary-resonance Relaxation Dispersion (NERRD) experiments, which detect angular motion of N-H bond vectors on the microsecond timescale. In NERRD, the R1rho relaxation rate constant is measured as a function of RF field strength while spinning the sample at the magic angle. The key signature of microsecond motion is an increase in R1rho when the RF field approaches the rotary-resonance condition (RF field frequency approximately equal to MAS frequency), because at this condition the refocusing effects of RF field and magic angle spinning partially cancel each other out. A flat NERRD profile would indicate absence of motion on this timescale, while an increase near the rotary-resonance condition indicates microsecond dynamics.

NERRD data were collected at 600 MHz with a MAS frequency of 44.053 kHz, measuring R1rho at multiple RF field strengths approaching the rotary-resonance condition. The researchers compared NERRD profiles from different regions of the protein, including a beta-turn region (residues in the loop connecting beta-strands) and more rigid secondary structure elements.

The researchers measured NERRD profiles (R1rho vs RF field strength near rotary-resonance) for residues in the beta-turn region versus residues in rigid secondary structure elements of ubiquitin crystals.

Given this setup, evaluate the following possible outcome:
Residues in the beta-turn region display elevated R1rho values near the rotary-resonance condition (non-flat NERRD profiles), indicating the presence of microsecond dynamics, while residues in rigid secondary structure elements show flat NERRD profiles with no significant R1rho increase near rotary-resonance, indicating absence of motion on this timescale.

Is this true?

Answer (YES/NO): NO